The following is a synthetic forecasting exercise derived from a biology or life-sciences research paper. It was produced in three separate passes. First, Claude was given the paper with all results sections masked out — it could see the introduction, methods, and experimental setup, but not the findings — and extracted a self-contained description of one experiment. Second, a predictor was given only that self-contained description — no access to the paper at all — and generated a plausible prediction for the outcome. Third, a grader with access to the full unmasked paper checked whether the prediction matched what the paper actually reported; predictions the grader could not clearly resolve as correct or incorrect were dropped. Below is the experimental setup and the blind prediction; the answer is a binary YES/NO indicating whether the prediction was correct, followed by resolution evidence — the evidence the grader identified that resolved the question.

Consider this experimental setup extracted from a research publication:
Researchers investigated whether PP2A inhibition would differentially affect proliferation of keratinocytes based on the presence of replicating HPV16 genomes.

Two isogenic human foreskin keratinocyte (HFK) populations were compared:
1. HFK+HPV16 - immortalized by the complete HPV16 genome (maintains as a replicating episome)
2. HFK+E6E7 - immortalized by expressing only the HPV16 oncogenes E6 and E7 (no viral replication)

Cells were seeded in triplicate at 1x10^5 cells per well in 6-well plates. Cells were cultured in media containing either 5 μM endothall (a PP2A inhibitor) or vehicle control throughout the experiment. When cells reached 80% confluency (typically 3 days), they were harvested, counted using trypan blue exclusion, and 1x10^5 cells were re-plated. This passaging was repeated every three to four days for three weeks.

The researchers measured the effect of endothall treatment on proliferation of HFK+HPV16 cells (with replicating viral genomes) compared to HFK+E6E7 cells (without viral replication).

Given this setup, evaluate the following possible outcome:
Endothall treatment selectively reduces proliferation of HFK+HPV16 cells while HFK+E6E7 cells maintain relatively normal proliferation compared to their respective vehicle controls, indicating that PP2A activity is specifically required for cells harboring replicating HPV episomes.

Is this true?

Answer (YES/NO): YES